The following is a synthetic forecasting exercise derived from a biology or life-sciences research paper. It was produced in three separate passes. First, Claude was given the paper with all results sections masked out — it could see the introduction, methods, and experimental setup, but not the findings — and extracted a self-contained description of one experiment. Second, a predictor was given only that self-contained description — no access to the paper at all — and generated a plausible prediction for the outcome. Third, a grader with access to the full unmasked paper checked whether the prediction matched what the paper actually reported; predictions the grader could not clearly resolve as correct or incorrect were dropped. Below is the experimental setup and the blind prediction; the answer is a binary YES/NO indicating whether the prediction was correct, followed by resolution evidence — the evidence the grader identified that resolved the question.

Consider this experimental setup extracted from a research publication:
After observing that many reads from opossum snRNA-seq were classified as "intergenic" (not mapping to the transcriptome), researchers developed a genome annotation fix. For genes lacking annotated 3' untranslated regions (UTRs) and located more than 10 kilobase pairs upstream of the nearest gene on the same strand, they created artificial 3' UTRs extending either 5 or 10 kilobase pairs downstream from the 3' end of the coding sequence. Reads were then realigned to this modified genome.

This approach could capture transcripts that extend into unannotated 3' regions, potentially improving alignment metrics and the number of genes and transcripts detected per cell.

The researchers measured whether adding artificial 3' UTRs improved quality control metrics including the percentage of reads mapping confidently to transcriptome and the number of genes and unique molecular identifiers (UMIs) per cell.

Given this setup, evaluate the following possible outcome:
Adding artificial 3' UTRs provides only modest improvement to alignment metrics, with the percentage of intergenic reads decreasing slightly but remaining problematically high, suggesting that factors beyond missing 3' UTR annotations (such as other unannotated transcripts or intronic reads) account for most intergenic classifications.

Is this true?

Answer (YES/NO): YES